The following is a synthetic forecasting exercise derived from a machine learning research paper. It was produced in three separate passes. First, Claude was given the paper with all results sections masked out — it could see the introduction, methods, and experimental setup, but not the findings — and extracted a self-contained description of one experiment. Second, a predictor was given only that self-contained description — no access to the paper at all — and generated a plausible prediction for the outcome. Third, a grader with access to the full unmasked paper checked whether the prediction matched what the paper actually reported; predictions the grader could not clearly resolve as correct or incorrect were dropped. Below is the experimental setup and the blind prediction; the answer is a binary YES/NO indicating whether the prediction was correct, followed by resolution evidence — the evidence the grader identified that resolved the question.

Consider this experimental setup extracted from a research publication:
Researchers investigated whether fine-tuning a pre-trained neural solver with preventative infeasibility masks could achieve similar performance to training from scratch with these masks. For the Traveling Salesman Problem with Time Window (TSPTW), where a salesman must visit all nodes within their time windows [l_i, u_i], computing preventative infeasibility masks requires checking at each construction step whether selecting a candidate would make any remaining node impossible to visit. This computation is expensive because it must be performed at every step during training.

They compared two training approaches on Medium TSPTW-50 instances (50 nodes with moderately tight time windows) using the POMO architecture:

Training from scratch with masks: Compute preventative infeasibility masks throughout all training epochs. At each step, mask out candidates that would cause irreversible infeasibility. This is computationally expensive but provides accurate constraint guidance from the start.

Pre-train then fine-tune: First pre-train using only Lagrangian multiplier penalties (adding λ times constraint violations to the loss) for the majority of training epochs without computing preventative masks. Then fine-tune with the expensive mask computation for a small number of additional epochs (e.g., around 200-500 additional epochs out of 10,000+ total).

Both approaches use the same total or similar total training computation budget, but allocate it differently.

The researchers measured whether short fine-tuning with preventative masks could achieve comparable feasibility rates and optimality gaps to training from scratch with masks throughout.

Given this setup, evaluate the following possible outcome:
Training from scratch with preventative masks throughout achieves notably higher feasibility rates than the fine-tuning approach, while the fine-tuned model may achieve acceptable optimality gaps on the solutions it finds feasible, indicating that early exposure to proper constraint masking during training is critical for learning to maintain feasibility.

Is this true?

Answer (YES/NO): NO